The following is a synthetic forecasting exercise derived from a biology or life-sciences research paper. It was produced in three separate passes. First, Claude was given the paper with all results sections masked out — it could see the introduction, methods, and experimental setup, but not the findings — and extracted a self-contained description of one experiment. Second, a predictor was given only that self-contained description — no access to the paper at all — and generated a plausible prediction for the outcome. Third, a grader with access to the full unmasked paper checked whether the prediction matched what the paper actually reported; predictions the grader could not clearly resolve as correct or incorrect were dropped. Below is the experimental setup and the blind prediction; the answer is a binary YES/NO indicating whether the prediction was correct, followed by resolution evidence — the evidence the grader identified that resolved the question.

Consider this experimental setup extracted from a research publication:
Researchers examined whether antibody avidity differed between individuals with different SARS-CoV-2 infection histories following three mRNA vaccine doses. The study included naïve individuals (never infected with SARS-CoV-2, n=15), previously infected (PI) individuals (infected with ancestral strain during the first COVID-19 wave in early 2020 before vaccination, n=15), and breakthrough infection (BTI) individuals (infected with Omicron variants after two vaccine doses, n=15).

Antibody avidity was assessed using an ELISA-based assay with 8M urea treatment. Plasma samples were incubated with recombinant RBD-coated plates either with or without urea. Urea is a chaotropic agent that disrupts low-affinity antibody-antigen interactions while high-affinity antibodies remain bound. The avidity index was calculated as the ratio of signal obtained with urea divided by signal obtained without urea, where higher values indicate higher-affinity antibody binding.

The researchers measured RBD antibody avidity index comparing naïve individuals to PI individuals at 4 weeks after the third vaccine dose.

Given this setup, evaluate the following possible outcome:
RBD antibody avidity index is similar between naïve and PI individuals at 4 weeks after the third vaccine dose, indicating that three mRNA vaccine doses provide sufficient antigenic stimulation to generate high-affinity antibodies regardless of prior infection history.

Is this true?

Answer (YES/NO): YES